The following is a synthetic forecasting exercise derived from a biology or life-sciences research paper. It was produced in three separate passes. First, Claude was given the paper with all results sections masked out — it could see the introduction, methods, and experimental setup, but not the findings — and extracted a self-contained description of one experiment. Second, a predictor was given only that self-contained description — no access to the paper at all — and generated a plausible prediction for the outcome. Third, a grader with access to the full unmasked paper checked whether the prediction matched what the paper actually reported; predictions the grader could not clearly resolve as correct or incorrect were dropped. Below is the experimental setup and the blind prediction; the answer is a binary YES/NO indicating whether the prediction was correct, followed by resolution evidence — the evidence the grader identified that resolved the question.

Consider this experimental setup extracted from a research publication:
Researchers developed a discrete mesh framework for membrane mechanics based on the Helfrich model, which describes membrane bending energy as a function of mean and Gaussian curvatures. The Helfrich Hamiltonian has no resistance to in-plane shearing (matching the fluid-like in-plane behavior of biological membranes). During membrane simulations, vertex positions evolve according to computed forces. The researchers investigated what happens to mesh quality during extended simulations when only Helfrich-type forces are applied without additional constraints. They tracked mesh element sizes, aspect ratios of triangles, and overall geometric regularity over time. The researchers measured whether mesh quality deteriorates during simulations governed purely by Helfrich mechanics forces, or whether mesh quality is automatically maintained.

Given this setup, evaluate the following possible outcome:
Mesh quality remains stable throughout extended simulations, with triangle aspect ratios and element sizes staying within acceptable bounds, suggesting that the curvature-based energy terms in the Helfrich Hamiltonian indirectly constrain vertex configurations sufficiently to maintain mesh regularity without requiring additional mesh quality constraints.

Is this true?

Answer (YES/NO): NO